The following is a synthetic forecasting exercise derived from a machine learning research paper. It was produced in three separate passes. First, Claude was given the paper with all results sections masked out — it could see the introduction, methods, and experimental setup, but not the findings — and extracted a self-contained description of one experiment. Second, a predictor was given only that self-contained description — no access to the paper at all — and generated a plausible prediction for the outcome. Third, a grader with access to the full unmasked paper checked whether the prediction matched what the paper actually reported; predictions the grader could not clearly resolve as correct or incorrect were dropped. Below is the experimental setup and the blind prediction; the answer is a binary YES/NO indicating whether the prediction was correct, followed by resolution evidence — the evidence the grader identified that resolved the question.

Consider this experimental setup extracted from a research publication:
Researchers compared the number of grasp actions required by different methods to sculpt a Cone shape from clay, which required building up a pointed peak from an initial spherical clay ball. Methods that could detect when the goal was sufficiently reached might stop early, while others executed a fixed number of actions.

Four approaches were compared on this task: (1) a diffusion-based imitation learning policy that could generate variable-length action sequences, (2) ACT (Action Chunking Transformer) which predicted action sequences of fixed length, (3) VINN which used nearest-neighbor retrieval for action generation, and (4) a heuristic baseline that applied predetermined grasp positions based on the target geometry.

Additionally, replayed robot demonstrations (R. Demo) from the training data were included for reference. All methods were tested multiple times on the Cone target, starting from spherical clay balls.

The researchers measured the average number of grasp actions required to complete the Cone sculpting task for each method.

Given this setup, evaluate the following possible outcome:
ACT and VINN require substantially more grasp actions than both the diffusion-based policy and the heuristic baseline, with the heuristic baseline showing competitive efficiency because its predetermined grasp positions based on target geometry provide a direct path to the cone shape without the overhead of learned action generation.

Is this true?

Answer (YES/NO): NO